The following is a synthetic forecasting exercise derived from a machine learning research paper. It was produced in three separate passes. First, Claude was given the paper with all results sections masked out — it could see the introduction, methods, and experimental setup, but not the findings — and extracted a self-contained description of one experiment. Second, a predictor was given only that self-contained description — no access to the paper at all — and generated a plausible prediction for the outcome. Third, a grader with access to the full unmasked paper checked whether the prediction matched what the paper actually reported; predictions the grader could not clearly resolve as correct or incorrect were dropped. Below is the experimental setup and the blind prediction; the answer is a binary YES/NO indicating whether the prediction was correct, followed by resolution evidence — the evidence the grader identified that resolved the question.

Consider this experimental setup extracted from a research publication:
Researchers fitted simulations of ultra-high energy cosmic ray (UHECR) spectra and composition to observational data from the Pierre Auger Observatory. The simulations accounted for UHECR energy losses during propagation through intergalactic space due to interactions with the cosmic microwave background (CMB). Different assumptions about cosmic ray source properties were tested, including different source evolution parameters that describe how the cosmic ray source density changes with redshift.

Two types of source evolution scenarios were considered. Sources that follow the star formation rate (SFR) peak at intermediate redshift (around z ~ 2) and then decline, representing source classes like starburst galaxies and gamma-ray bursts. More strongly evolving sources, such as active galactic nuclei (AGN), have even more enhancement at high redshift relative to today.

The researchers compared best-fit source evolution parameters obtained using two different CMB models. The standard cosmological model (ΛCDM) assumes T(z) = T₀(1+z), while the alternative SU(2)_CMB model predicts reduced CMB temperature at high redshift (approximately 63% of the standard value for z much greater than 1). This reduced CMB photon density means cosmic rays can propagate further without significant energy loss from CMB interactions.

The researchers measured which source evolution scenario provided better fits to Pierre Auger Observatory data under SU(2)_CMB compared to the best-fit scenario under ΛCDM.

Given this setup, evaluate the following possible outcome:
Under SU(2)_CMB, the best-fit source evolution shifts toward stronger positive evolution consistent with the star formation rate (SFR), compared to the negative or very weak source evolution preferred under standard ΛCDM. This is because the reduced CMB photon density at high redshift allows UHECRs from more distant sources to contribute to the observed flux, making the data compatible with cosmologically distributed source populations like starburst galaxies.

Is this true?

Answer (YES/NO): NO